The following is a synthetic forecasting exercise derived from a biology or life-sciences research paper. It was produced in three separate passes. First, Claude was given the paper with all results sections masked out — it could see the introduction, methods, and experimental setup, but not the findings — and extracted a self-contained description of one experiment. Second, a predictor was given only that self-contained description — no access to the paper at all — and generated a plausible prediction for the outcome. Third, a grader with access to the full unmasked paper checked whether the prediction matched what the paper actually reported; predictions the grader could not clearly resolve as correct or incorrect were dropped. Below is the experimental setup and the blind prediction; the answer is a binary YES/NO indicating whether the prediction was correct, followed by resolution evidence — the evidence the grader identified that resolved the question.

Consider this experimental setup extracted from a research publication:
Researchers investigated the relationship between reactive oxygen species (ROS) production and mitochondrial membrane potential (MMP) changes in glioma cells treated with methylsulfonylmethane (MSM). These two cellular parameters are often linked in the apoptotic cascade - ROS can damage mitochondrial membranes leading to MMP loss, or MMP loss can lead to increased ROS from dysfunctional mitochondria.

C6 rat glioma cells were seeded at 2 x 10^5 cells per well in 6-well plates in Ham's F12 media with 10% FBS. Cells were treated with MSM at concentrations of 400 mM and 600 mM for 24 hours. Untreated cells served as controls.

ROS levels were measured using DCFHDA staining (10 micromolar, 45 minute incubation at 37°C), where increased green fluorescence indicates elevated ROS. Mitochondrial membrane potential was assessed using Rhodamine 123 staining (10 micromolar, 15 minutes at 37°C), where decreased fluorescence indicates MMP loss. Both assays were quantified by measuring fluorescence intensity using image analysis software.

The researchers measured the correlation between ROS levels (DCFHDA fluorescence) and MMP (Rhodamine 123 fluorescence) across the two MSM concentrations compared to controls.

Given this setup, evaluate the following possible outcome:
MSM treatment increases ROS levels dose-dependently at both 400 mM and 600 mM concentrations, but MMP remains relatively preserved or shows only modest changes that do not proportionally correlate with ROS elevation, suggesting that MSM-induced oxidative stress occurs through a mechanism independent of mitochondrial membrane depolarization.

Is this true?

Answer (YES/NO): NO